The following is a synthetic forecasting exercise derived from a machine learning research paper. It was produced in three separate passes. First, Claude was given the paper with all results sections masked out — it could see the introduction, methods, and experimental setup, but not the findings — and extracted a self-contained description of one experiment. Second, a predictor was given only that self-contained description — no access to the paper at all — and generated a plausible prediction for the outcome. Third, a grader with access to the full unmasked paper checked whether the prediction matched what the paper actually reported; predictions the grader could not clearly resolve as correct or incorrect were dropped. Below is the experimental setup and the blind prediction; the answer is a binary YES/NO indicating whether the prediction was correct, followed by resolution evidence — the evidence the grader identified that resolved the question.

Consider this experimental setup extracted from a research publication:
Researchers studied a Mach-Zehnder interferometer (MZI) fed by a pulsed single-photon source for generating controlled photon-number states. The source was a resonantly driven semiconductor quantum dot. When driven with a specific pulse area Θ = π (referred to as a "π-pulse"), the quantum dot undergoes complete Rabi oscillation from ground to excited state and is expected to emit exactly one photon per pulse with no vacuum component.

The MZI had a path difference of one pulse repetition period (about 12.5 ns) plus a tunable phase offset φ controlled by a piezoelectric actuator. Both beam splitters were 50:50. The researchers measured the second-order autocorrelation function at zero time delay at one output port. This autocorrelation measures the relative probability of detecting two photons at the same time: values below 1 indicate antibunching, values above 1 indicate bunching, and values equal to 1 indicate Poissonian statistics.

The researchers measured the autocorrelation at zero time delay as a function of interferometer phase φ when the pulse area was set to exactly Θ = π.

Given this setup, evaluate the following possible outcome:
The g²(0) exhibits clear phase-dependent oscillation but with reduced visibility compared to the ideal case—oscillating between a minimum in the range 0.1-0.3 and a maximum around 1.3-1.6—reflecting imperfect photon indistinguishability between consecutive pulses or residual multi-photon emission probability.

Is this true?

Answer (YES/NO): NO